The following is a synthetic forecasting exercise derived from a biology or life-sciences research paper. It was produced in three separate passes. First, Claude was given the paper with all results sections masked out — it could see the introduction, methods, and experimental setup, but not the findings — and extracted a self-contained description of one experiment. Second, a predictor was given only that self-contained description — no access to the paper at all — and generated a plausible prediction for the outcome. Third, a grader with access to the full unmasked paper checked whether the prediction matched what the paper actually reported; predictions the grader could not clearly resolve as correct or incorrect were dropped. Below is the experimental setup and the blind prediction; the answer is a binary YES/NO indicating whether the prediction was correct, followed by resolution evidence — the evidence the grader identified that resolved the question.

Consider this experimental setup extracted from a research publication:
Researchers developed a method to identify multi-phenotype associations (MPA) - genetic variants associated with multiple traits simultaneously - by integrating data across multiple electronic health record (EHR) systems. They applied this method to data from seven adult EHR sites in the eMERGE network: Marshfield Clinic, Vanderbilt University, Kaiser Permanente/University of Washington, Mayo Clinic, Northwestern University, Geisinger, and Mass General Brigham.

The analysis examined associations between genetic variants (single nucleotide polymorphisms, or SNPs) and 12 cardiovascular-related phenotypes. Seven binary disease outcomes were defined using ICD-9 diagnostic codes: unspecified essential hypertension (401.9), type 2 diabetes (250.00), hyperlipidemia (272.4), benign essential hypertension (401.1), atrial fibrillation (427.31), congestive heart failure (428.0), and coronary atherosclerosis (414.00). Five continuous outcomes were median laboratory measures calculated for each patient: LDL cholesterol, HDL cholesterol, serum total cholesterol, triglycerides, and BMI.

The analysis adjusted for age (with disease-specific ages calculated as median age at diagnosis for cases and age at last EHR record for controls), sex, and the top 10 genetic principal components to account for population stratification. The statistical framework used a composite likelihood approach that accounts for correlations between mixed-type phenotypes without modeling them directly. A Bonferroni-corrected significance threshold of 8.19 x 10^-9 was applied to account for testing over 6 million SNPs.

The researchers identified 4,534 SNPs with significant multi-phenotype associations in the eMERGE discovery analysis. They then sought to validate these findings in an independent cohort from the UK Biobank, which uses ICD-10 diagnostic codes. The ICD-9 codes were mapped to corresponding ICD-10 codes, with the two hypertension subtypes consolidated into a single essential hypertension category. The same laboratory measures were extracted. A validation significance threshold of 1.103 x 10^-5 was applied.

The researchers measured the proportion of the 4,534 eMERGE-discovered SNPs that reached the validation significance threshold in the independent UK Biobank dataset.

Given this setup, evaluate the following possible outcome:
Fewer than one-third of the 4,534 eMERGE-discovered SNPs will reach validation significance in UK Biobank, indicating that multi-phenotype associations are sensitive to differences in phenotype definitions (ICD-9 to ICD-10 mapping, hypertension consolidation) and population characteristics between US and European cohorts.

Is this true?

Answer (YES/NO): NO